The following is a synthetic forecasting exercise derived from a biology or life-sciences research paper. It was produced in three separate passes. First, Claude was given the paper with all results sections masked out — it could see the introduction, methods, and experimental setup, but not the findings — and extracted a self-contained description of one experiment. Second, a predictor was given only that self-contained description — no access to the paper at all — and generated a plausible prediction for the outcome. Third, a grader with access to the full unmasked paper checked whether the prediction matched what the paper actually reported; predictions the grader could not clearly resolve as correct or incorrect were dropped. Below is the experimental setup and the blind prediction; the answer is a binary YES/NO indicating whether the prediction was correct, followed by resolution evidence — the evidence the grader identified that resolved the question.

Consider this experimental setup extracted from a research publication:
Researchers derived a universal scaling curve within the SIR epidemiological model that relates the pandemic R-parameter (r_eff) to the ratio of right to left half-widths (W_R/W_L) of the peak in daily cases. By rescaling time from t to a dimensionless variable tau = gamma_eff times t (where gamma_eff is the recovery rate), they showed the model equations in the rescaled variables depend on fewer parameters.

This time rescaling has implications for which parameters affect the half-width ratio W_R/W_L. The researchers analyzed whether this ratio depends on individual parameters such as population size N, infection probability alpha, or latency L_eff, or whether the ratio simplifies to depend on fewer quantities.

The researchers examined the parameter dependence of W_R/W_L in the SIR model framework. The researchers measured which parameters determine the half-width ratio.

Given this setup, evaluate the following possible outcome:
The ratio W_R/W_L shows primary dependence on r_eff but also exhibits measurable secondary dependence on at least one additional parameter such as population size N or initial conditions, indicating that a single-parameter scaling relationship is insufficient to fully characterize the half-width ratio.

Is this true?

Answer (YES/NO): NO